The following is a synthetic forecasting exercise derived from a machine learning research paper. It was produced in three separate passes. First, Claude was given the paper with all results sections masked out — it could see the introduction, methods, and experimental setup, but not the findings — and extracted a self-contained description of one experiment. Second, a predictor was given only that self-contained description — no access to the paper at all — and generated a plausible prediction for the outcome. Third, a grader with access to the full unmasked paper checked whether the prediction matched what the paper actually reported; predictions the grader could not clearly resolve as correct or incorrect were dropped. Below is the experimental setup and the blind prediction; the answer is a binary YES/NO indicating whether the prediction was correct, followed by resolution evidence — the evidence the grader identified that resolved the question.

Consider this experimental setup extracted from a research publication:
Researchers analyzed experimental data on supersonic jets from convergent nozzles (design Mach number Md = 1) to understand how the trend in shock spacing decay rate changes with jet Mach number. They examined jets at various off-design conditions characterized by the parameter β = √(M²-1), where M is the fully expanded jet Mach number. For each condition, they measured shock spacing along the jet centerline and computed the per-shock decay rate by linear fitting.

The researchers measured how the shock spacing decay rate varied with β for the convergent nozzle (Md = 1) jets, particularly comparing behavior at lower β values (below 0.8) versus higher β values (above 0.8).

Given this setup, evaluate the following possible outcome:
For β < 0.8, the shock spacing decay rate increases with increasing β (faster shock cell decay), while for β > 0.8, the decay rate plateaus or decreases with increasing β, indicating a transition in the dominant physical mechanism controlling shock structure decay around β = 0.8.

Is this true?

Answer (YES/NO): YES